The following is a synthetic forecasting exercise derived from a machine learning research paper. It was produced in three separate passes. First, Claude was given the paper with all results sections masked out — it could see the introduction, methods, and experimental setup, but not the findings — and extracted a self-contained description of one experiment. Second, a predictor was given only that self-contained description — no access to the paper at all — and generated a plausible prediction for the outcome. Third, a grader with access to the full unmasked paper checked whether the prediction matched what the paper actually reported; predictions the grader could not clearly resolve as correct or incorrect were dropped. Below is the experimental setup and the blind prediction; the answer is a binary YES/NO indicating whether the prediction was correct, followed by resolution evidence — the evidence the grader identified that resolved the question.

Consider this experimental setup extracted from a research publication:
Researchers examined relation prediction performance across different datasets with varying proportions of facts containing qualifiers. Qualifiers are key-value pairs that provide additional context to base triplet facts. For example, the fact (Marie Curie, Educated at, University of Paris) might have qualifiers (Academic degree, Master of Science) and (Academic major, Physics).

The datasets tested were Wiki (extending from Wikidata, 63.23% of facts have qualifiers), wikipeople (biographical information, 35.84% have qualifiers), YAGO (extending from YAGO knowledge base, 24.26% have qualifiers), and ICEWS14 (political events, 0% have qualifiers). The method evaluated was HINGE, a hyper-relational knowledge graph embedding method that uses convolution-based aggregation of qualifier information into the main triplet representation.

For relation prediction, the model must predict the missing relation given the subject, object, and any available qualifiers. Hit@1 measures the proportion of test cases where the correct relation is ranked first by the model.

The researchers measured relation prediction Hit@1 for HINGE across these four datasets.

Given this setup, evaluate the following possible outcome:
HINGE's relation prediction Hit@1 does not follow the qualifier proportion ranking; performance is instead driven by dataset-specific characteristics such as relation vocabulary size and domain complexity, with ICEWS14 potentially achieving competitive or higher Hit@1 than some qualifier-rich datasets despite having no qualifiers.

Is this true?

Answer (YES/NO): NO